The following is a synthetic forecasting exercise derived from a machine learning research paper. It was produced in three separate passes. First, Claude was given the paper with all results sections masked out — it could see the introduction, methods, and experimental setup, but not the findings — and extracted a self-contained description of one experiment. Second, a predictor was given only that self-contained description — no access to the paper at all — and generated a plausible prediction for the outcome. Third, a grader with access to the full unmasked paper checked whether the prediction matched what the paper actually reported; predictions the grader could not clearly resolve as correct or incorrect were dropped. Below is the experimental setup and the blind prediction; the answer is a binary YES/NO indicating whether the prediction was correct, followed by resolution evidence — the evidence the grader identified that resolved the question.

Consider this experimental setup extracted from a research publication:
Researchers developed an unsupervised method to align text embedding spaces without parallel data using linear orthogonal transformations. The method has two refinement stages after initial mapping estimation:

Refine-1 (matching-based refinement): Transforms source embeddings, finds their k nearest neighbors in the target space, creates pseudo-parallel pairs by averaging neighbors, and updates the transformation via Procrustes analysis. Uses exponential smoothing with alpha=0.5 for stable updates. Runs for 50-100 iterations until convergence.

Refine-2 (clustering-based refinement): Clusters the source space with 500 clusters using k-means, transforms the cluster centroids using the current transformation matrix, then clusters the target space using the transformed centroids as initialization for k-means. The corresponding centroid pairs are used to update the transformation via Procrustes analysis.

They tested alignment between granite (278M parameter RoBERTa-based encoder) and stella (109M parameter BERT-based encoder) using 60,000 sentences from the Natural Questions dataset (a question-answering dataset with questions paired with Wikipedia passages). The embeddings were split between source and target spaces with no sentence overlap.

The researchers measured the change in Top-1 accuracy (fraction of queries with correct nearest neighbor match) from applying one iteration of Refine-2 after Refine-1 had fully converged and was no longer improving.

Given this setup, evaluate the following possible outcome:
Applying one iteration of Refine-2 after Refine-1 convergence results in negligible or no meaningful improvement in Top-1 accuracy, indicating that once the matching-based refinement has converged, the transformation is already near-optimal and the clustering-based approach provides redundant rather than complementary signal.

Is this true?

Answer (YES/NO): NO